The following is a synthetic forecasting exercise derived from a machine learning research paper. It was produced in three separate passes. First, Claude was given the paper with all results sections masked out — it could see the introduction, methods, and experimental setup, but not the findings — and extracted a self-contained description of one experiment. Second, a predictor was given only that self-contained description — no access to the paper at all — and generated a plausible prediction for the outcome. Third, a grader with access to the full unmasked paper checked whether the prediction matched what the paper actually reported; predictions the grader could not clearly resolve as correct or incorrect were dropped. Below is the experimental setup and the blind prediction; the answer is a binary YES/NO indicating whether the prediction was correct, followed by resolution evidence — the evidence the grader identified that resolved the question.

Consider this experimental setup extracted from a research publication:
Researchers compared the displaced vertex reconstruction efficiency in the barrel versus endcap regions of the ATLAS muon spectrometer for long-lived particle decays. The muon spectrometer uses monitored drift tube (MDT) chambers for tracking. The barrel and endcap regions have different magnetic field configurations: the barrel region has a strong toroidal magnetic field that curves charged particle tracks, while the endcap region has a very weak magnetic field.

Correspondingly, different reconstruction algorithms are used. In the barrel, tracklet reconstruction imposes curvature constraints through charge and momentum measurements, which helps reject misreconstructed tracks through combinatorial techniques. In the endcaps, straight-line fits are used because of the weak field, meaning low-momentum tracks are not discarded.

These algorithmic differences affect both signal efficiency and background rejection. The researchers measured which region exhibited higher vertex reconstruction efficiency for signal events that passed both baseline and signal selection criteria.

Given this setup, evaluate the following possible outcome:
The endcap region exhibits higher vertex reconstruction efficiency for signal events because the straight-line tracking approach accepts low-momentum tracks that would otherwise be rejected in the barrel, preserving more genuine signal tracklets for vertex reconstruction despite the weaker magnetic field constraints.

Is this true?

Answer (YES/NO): YES